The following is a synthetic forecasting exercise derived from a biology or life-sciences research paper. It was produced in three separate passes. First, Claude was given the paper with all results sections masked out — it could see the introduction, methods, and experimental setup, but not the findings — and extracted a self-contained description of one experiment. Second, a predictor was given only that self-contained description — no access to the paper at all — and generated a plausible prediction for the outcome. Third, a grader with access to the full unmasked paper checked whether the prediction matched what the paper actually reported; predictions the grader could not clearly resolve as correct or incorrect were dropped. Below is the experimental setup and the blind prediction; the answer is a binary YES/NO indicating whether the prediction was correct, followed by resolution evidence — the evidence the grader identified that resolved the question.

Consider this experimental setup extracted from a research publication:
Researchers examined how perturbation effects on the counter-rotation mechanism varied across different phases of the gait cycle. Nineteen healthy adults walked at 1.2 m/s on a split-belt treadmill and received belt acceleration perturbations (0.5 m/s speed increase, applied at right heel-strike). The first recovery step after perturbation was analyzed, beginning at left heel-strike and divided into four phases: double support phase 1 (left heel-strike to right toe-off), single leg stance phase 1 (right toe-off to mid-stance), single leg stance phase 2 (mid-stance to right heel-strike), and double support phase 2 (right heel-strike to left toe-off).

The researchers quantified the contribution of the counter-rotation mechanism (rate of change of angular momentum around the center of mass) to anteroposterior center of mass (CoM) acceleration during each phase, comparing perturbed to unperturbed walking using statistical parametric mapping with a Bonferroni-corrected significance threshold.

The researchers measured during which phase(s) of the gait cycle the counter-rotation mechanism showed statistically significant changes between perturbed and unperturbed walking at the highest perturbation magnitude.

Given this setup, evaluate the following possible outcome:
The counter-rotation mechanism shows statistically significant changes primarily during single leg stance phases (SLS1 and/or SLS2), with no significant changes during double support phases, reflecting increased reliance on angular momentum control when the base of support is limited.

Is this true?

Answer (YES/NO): NO